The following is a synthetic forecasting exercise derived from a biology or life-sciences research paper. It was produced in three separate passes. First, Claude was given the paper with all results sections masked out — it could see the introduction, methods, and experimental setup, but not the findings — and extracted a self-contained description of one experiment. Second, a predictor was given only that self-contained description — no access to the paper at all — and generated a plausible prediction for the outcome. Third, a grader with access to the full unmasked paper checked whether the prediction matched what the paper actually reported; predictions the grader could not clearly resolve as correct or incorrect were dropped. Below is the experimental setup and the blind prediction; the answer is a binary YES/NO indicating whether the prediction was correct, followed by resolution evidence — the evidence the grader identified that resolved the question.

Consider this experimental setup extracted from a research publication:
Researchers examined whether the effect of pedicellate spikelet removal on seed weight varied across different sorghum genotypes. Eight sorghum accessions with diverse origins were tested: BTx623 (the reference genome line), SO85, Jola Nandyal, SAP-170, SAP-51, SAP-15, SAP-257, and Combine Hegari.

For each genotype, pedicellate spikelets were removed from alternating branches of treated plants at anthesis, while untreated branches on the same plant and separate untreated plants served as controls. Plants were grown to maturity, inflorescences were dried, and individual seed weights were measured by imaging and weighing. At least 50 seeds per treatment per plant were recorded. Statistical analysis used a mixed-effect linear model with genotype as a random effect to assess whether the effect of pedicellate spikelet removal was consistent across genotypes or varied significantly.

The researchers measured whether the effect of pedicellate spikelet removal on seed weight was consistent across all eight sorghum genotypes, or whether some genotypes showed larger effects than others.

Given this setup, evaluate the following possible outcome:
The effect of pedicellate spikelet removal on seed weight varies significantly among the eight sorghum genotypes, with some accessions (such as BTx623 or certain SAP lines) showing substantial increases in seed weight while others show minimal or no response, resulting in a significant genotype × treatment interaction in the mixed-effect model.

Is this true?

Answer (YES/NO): NO